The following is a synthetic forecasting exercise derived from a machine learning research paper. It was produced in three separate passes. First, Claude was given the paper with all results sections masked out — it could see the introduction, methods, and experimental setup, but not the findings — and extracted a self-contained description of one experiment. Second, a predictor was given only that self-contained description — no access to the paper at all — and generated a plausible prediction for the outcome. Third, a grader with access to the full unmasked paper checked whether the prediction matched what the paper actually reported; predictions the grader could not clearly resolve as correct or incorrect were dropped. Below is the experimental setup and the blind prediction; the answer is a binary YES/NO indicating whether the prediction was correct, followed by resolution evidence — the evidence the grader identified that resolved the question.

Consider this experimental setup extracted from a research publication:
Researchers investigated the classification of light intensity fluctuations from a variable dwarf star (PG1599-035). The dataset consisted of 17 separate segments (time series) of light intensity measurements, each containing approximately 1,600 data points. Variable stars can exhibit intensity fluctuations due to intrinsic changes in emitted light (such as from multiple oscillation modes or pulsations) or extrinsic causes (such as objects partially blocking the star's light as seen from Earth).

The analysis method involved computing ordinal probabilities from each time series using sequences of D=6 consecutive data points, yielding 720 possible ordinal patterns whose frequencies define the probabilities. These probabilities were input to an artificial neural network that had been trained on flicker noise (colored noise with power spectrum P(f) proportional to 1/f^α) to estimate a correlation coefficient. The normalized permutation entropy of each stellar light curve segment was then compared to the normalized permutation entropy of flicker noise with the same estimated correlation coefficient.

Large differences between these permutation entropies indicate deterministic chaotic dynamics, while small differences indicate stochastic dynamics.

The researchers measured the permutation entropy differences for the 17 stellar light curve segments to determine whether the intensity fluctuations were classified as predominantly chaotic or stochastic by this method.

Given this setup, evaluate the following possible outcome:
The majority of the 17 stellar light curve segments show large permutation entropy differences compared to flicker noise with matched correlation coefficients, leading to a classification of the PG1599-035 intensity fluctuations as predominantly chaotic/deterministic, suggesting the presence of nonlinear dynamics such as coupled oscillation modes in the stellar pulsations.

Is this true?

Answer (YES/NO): NO